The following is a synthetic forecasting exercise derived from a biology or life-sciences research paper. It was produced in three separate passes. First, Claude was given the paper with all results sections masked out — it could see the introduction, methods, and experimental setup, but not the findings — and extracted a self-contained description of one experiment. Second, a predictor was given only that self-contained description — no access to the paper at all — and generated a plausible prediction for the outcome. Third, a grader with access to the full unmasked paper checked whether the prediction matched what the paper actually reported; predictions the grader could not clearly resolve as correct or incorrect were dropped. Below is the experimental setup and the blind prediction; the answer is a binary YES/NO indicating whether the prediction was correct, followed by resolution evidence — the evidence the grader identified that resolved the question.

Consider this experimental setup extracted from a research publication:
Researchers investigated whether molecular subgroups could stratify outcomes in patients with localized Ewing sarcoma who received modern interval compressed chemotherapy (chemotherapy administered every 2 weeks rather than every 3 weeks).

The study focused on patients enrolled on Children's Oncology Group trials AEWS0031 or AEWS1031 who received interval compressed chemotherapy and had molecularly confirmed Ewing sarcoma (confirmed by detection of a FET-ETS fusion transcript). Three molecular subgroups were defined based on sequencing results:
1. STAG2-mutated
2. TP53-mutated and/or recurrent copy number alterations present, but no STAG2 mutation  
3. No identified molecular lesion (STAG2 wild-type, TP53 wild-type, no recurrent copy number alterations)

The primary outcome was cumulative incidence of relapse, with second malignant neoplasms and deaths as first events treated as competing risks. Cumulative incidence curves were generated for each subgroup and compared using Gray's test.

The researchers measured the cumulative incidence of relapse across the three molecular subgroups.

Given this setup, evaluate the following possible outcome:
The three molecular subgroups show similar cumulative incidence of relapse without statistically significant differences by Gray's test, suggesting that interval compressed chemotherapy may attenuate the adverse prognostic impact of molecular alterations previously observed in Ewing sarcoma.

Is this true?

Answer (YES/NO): NO